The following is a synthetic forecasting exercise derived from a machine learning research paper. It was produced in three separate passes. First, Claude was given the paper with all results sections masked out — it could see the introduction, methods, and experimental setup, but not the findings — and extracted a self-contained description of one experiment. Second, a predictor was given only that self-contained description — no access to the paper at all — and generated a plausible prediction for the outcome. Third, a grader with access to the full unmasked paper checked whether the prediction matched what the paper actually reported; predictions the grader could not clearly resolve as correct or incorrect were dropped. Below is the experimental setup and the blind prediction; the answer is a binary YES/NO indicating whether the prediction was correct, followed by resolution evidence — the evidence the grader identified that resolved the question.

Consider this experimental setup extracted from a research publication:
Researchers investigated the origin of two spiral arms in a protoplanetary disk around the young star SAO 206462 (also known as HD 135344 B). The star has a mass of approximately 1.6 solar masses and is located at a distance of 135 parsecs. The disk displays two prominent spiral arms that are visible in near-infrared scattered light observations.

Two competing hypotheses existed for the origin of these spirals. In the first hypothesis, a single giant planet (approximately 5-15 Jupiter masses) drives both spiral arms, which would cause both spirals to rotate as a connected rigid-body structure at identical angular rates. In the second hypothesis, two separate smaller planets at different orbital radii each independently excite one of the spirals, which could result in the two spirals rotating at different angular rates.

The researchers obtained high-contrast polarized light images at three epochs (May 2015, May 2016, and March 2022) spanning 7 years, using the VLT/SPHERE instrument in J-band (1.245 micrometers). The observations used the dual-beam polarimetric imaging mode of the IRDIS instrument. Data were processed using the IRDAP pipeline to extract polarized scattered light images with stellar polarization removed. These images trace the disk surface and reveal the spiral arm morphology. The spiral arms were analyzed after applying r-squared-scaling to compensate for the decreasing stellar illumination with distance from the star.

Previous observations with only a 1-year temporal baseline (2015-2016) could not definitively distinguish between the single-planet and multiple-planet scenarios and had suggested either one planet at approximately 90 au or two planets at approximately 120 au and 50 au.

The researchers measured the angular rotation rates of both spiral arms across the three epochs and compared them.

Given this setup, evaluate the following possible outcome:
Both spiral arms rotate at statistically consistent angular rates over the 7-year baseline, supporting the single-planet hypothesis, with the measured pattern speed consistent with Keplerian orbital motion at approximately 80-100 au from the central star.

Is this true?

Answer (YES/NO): NO